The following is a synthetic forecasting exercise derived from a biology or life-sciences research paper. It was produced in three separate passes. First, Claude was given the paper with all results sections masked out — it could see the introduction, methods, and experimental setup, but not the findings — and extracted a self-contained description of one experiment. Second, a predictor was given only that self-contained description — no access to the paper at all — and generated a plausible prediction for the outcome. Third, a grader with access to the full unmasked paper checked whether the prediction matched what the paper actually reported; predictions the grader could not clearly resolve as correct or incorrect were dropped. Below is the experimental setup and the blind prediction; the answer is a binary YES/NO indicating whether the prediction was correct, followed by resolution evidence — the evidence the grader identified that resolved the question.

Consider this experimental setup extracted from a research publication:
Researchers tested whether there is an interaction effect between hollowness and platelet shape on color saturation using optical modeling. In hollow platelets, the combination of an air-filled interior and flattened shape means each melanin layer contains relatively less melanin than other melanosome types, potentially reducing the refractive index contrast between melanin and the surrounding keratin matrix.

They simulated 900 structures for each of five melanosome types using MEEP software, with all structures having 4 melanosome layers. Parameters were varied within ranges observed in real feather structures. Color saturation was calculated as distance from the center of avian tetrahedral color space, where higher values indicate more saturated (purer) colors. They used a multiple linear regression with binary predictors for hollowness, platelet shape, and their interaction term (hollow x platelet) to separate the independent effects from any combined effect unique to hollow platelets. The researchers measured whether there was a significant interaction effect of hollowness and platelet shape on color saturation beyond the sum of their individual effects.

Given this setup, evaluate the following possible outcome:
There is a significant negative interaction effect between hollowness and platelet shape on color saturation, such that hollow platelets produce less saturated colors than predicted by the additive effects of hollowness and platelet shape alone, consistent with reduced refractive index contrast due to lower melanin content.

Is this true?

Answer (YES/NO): YES